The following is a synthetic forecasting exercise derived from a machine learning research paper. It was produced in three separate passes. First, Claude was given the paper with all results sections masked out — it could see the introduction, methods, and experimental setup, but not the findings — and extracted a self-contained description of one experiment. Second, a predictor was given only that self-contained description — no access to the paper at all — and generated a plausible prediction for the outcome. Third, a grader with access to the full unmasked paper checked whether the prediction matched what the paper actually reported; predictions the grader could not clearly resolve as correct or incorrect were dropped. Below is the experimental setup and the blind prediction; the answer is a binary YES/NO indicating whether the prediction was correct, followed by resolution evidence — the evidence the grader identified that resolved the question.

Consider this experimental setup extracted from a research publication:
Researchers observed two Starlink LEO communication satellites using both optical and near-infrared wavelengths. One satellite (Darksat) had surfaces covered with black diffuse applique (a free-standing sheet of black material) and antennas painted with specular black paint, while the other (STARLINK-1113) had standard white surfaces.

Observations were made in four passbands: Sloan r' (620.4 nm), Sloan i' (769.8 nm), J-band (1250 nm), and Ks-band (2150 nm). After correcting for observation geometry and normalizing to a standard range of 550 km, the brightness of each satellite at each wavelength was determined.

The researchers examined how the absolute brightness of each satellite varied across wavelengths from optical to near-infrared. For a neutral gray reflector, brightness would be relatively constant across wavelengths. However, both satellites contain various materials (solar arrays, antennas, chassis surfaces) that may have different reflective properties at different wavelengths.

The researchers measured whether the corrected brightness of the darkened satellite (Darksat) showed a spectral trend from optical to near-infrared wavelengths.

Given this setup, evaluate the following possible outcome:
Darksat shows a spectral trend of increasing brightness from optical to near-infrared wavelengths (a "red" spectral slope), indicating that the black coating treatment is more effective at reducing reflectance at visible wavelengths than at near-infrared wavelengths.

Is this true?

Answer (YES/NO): YES